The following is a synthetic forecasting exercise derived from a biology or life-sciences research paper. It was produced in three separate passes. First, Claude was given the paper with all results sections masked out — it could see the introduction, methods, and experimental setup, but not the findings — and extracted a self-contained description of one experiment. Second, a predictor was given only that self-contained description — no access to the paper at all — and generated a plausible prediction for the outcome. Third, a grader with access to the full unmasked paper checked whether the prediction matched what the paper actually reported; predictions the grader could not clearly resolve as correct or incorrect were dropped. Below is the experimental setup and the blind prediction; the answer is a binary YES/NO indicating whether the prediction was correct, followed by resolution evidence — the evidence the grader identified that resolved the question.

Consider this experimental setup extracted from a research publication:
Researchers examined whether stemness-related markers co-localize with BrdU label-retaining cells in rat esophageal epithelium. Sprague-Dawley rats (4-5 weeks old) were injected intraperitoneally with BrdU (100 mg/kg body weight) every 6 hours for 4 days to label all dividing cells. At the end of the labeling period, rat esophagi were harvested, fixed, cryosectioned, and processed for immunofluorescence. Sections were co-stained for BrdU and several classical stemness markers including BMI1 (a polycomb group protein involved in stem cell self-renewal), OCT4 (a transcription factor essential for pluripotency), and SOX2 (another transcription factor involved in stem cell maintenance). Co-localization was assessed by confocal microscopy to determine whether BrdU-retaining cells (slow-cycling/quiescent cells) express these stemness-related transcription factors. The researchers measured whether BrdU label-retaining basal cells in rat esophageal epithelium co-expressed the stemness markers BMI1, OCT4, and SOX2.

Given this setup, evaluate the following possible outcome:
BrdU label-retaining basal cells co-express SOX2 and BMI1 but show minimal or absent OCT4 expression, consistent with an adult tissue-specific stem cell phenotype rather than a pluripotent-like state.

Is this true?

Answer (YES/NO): NO